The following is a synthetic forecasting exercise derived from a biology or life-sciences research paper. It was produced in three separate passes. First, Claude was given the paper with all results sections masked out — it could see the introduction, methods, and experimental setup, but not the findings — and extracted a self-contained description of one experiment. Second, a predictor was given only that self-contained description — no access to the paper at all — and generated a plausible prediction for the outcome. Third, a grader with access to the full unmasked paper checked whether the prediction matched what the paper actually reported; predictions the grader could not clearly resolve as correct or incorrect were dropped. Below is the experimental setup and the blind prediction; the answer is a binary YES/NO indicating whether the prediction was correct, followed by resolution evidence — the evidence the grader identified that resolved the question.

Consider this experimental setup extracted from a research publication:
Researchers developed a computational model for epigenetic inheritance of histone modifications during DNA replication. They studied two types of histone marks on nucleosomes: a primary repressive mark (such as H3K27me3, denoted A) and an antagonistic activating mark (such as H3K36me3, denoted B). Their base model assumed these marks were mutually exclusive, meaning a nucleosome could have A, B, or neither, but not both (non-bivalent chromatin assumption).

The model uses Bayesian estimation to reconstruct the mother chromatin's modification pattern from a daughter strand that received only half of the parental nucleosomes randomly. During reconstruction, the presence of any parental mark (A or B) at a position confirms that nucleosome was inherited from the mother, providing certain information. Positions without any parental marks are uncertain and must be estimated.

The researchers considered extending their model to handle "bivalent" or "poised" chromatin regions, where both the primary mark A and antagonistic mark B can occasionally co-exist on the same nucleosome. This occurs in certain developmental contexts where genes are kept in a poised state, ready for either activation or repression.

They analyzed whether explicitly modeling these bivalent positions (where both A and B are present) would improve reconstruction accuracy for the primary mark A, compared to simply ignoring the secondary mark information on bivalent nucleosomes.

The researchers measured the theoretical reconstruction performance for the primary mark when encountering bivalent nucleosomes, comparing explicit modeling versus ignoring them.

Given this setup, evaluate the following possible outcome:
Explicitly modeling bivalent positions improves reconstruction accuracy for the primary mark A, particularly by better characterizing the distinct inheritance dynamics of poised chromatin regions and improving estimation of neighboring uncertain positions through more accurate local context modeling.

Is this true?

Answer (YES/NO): NO